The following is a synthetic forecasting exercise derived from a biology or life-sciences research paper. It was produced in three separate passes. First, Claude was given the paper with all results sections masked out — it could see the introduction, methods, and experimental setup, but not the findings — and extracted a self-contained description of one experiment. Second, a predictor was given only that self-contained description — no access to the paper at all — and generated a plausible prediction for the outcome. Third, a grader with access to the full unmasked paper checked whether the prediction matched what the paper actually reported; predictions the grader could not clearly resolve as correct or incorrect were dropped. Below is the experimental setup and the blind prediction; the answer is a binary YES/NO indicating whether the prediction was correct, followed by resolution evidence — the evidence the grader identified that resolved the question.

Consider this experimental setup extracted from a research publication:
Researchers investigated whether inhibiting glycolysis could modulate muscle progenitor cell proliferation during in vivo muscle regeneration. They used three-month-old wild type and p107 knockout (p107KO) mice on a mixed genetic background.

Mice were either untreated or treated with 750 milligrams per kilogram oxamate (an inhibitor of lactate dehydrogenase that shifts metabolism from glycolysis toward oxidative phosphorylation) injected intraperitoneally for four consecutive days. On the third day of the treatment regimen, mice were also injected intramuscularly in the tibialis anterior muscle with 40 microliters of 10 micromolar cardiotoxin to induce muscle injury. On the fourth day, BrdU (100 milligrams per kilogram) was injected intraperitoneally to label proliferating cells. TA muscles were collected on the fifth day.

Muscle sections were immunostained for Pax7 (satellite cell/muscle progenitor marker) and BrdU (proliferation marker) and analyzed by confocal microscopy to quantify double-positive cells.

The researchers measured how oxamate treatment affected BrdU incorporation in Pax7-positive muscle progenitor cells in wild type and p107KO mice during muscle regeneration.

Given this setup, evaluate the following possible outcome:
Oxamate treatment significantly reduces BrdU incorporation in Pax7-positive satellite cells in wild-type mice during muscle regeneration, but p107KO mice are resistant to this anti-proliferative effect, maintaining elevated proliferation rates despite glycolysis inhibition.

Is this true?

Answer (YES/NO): YES